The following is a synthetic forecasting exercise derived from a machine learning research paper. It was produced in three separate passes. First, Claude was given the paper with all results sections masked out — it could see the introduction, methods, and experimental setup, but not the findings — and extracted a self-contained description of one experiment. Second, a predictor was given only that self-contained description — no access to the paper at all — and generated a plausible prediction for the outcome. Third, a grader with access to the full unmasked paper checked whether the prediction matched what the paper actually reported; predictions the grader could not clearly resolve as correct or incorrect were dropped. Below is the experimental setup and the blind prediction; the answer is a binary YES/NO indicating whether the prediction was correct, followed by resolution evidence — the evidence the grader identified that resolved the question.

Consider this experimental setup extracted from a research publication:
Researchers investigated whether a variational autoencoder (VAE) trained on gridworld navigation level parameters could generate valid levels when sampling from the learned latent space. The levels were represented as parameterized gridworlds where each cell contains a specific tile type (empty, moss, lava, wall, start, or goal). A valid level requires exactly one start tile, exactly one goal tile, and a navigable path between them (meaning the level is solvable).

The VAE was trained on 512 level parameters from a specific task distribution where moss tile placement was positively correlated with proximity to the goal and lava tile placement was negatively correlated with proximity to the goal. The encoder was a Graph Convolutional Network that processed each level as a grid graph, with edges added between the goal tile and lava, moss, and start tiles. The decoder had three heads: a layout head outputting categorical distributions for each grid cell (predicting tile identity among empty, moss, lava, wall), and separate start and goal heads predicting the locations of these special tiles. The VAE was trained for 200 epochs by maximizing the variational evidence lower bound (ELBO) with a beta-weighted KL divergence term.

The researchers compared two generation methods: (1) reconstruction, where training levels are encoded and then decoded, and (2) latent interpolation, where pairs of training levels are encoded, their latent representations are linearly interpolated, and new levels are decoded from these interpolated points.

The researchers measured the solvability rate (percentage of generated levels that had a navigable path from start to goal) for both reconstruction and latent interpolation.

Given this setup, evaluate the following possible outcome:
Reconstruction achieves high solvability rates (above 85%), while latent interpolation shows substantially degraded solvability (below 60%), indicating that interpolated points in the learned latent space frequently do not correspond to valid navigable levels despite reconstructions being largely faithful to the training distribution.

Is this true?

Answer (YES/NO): NO